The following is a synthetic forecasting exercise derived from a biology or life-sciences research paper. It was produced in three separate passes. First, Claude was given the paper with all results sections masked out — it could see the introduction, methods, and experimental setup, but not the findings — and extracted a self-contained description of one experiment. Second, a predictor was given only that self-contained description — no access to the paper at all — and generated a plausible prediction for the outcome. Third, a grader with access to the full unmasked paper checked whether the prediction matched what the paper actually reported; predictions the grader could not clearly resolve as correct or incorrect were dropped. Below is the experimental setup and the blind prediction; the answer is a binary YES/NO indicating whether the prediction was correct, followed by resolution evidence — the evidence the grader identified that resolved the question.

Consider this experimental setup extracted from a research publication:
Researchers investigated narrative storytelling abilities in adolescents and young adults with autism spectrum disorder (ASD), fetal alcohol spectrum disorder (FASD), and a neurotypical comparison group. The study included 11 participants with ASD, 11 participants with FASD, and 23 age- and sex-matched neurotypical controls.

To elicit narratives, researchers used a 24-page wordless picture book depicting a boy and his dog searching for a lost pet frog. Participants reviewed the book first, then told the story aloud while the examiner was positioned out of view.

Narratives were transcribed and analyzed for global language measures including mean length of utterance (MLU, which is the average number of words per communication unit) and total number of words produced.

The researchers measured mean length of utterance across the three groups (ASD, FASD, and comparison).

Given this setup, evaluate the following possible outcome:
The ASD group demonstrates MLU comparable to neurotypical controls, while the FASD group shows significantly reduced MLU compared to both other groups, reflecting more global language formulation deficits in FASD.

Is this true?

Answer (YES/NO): NO